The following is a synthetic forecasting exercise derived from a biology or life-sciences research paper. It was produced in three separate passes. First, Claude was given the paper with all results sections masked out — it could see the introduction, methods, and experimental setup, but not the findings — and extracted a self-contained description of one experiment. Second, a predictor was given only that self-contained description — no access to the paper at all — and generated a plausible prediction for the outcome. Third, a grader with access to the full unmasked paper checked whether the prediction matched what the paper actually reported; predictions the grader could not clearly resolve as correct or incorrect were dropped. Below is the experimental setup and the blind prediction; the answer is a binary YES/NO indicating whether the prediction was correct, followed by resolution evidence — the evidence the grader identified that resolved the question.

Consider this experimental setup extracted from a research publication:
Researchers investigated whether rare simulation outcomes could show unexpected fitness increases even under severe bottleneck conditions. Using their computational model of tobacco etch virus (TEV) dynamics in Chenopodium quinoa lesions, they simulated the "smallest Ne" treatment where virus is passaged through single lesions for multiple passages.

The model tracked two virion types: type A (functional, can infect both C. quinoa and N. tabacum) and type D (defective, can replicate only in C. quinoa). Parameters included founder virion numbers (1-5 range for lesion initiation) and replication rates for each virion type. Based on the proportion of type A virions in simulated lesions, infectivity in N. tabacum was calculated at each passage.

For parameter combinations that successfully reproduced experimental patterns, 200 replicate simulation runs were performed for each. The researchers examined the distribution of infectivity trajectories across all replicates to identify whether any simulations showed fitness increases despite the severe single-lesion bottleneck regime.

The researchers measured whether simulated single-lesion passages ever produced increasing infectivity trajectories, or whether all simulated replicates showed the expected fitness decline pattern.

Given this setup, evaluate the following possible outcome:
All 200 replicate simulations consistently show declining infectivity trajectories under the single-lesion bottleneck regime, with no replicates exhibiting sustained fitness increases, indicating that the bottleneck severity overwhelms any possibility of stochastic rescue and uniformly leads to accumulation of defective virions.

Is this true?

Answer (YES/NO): NO